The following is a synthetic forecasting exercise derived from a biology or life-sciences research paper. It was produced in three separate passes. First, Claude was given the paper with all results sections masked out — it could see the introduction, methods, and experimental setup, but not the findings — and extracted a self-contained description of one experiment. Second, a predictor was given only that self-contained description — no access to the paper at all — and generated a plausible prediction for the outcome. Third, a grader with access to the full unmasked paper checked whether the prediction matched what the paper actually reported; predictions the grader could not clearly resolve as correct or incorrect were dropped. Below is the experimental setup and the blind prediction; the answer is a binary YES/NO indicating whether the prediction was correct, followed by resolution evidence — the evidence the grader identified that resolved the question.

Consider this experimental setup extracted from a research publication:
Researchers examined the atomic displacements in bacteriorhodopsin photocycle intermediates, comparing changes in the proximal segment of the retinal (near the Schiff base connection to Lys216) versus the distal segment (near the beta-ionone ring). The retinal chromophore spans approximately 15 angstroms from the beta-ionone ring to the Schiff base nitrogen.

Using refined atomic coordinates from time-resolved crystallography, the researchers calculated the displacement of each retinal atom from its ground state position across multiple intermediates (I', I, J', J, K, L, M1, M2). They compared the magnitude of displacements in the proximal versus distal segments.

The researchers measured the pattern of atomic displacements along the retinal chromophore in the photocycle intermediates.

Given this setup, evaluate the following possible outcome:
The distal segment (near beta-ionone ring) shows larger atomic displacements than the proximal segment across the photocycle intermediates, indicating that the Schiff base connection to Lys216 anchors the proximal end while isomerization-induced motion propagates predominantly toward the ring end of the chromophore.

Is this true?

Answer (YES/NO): NO